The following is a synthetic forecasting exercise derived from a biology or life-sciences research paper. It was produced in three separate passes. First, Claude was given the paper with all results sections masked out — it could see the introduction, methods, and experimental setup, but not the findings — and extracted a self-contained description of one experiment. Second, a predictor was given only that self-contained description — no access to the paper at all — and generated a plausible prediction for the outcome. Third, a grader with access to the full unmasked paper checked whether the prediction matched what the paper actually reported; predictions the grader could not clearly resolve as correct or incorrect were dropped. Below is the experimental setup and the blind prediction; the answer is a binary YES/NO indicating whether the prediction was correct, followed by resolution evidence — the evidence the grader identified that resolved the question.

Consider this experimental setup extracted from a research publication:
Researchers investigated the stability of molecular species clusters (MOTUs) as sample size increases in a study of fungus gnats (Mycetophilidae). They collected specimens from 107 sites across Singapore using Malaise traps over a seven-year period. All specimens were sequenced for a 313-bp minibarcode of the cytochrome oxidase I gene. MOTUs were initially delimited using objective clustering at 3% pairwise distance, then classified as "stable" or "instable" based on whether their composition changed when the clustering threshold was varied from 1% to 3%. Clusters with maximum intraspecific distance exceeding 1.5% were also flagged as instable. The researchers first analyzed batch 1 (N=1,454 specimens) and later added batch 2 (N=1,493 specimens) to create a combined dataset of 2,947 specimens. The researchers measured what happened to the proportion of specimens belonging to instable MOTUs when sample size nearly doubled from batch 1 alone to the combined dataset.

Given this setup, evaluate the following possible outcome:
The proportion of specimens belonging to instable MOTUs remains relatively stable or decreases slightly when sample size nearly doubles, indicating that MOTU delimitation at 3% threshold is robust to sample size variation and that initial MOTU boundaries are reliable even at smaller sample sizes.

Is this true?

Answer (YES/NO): NO